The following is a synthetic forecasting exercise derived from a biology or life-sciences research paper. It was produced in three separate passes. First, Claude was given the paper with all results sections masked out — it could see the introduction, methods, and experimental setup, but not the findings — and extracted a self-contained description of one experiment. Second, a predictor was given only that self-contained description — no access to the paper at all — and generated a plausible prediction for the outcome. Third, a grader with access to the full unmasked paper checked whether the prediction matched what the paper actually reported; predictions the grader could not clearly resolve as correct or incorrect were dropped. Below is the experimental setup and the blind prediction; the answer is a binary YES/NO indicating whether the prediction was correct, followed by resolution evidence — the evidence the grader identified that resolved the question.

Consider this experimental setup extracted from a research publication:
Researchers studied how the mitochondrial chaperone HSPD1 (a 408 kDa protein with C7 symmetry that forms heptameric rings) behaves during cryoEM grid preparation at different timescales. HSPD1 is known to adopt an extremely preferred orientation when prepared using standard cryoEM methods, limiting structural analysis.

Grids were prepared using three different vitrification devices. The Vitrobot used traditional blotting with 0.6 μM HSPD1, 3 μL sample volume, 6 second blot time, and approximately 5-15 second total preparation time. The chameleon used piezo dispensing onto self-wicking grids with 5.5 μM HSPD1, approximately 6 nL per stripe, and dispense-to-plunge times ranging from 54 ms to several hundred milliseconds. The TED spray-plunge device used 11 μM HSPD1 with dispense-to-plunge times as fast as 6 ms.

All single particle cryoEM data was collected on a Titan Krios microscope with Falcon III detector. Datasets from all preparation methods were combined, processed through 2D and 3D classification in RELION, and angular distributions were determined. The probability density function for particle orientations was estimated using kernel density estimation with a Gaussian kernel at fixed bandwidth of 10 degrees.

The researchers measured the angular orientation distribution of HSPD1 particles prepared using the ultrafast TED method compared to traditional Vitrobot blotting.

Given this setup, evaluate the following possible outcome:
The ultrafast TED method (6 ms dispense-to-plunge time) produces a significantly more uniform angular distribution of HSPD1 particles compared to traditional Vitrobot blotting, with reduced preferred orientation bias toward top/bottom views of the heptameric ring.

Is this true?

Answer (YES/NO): YES